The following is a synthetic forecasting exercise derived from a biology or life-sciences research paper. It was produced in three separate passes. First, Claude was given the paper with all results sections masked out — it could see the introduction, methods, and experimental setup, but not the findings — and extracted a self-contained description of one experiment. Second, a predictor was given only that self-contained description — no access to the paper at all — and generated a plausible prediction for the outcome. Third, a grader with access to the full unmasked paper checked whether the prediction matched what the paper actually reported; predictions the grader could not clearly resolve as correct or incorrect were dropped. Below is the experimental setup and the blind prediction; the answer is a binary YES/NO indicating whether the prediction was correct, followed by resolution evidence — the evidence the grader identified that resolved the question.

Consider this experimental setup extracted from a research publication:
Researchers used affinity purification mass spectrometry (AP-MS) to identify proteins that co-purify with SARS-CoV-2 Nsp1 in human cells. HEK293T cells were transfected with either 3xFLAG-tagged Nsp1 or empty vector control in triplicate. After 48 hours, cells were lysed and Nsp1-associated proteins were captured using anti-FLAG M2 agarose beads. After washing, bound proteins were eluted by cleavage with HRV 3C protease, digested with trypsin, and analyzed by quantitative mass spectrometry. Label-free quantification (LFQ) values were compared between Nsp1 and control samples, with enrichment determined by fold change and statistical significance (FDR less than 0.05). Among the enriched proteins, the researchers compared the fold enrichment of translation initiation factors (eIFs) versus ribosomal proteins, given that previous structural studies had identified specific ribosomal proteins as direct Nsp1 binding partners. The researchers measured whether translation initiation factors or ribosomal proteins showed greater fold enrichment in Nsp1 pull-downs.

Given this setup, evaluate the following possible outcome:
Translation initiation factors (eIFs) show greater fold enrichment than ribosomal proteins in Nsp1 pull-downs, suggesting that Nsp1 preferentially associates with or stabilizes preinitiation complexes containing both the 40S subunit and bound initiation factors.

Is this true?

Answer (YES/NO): YES